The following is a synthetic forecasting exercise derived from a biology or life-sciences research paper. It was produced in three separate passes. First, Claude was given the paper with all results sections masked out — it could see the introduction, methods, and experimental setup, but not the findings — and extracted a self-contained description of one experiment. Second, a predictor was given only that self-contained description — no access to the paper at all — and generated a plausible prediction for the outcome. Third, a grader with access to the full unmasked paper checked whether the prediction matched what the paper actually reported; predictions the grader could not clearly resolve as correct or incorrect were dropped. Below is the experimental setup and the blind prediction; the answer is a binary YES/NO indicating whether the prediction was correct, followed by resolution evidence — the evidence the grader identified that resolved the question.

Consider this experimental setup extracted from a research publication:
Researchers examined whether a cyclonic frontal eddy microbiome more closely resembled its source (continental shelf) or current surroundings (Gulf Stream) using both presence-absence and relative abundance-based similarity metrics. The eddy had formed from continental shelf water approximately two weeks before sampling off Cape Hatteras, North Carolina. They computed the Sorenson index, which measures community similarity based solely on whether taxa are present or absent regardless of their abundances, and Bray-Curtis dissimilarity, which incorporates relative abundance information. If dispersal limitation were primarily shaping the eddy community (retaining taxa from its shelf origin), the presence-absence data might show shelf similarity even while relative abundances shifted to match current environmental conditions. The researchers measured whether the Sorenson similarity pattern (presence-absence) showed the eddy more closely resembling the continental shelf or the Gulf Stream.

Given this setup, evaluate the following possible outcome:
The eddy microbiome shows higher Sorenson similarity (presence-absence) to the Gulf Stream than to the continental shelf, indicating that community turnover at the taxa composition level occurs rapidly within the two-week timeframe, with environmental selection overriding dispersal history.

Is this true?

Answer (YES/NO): YES